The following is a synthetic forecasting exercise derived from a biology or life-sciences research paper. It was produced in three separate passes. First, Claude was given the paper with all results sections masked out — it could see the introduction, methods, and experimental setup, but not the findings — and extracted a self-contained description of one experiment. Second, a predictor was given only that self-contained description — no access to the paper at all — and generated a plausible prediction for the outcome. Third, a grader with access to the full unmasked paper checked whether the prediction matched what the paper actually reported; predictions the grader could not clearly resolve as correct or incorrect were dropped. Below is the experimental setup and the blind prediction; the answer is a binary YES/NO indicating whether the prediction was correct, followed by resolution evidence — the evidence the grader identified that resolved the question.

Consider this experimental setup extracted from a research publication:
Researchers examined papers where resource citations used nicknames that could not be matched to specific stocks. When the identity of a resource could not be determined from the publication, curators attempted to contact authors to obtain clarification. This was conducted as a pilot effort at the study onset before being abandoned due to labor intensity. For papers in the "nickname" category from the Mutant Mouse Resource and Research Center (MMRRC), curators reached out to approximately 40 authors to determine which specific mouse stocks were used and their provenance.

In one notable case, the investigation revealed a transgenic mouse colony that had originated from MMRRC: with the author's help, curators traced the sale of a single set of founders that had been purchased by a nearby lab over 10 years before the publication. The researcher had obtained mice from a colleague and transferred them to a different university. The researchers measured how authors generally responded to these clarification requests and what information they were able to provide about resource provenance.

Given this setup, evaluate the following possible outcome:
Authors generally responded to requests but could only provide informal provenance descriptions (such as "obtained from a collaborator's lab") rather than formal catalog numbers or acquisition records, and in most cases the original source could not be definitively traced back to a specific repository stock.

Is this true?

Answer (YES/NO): NO